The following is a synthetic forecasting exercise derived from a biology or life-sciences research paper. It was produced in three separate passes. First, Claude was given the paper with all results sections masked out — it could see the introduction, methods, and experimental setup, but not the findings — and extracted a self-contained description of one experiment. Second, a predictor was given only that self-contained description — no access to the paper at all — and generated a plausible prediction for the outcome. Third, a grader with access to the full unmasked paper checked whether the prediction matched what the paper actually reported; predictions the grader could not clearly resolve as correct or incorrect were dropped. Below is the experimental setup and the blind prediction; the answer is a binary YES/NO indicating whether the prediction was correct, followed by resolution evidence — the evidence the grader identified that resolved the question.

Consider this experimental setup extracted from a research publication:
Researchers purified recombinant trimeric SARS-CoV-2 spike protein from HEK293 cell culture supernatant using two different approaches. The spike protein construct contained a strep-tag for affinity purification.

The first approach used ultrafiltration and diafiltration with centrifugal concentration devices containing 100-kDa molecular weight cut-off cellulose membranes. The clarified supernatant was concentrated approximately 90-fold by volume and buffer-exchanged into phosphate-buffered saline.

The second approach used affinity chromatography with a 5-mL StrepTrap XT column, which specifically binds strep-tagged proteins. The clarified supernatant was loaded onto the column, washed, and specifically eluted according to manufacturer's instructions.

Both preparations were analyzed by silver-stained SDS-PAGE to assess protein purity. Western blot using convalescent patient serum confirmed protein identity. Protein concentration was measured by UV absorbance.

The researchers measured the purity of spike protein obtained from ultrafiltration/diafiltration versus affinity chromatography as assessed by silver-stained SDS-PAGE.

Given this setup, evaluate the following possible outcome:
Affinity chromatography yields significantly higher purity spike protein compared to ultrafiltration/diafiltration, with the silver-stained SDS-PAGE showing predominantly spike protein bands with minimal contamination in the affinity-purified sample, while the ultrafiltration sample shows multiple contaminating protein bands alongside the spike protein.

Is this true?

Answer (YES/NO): YES